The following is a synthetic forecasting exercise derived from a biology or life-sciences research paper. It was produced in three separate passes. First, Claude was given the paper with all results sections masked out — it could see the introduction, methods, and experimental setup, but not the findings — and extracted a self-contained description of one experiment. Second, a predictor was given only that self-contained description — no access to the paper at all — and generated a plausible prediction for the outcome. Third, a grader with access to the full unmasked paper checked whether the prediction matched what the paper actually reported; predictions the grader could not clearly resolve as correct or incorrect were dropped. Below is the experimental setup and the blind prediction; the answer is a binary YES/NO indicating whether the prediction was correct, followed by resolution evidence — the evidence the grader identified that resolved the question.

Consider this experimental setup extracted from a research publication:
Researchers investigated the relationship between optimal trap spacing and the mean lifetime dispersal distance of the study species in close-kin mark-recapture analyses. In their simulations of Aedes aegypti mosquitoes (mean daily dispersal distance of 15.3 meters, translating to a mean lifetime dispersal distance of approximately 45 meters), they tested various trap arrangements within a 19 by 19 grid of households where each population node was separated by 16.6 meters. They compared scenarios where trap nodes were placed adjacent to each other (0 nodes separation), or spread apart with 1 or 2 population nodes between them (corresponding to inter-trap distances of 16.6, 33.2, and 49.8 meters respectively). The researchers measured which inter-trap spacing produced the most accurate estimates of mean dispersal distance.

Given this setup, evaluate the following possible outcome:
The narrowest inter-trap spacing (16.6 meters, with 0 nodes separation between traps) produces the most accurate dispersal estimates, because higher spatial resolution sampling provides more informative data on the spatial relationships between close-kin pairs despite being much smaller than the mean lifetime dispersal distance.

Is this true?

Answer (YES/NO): NO